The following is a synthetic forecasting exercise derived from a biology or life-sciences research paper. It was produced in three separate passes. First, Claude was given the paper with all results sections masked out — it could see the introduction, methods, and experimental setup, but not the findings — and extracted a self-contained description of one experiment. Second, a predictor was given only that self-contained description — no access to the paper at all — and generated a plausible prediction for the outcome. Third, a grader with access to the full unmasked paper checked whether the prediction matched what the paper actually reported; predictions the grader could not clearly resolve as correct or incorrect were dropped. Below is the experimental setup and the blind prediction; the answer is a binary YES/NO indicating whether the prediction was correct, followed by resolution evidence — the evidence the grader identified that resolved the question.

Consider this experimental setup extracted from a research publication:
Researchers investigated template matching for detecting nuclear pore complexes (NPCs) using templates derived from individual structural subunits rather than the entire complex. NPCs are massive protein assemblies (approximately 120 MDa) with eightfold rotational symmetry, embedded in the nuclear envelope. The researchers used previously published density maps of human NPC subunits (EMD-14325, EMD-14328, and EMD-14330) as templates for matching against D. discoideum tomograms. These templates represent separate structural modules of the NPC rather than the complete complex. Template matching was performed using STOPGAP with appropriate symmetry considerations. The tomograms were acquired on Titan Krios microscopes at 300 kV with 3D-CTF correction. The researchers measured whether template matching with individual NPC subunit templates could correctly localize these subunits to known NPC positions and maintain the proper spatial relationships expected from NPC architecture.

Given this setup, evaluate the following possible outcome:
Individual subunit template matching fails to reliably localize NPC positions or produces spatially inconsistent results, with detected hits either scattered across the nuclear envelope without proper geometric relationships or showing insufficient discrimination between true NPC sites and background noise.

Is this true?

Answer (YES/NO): NO